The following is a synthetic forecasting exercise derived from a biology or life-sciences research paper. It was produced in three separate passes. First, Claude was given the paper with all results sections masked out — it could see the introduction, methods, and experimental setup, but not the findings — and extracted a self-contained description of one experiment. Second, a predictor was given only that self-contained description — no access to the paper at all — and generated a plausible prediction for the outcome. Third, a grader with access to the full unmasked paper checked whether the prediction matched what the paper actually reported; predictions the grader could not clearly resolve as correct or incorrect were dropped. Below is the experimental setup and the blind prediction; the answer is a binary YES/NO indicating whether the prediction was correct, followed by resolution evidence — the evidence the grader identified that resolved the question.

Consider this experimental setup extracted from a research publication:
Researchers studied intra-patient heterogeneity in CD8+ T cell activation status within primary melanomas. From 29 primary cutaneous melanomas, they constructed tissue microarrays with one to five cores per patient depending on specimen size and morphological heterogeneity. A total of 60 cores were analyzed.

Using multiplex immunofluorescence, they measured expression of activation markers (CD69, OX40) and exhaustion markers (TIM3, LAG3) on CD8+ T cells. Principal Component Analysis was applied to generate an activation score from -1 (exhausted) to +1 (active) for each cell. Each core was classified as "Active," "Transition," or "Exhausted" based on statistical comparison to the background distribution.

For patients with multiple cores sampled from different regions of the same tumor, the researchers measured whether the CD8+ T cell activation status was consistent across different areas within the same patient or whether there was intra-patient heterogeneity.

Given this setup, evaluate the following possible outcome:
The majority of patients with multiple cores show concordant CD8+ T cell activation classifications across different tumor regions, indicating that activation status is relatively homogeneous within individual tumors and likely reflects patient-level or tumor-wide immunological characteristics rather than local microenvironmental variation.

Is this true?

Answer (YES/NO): NO